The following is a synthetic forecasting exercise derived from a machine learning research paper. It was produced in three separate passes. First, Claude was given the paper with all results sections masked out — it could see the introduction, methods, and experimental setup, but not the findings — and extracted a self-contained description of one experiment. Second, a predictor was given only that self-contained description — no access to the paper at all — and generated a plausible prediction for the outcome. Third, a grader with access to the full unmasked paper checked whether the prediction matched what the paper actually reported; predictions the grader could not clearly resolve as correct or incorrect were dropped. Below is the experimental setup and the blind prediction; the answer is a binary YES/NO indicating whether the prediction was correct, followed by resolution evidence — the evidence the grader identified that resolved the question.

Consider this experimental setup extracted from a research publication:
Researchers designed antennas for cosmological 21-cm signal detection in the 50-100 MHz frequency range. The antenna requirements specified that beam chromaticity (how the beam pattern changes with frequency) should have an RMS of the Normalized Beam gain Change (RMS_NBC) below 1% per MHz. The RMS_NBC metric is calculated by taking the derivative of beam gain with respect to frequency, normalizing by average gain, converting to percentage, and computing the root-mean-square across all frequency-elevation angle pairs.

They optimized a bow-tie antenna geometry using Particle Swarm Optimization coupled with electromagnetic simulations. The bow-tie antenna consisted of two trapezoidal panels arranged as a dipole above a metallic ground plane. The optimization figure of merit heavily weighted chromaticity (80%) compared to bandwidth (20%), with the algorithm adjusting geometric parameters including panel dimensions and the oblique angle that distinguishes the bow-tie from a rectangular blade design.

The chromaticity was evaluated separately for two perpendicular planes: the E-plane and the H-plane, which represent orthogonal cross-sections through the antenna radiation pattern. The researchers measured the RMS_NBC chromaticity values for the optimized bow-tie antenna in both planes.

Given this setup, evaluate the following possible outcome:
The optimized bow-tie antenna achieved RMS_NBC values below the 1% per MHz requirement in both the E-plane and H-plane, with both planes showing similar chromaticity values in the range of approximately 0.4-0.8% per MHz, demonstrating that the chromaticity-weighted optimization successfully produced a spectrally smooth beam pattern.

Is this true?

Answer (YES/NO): YES